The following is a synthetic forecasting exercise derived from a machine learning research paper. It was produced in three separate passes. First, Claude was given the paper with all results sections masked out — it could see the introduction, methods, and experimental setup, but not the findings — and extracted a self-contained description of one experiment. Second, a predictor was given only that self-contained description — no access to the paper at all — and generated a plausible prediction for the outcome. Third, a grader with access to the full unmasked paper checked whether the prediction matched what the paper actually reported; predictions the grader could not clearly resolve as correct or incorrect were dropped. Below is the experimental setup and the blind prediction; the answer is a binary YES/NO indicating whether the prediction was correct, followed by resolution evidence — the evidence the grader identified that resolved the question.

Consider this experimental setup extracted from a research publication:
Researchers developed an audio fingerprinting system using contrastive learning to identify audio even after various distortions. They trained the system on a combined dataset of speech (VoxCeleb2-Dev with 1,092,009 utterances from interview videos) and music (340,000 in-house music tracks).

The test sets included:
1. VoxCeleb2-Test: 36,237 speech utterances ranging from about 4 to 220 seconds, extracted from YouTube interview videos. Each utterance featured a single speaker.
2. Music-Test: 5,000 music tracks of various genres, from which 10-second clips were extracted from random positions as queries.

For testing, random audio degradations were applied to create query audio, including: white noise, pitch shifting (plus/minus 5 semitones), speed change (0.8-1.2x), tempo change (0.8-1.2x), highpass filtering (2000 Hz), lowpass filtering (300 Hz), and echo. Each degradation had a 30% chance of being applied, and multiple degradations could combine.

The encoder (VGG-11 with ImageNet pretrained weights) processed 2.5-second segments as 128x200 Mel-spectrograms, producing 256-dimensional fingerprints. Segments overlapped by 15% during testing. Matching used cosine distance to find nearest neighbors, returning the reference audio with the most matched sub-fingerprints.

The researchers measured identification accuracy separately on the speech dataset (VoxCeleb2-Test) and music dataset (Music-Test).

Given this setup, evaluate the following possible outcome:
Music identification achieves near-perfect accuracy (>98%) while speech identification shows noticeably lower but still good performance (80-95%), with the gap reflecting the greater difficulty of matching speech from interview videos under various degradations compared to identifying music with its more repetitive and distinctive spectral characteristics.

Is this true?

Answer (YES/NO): YES